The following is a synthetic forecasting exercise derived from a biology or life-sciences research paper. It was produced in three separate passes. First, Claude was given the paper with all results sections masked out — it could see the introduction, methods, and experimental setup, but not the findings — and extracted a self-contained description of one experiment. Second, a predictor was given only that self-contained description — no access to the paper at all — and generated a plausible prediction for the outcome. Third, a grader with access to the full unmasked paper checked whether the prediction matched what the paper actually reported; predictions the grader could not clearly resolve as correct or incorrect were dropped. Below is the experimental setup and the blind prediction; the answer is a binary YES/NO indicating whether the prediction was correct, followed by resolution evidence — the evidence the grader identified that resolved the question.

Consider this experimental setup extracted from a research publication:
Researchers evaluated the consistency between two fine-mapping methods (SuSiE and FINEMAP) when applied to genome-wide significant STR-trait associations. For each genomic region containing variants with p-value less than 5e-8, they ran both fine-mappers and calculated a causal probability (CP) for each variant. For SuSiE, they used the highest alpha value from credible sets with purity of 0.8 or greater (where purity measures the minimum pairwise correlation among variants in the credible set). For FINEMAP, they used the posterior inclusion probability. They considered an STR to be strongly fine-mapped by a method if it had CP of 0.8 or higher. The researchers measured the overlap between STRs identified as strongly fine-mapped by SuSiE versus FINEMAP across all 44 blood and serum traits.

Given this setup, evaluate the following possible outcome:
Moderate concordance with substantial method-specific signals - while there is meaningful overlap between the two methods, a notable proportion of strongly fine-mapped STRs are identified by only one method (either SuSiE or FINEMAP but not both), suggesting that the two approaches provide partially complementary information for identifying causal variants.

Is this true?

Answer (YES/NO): YES